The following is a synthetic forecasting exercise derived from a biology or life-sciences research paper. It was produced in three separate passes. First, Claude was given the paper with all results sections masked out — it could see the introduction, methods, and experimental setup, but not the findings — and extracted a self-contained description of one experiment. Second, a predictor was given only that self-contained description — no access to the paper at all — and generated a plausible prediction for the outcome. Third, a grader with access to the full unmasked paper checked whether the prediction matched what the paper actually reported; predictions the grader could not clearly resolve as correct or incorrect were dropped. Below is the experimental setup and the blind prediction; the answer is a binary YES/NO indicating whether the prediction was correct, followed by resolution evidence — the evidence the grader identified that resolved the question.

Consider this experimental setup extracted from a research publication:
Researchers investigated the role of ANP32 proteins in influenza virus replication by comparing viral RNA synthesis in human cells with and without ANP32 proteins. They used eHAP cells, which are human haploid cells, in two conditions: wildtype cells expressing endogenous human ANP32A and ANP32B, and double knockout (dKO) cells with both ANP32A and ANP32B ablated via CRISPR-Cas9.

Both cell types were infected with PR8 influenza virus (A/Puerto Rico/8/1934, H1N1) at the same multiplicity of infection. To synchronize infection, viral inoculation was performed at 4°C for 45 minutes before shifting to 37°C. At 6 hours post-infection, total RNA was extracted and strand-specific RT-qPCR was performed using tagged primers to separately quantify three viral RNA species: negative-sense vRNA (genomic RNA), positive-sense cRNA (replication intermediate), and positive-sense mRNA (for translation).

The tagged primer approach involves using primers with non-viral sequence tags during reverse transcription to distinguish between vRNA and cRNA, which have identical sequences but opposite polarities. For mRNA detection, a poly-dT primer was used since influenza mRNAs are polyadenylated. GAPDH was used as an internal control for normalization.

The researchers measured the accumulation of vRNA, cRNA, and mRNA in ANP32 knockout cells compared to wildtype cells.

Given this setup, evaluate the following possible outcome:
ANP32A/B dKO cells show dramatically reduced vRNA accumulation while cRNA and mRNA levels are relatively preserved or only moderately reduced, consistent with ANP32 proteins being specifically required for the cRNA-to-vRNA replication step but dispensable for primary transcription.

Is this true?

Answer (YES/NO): NO